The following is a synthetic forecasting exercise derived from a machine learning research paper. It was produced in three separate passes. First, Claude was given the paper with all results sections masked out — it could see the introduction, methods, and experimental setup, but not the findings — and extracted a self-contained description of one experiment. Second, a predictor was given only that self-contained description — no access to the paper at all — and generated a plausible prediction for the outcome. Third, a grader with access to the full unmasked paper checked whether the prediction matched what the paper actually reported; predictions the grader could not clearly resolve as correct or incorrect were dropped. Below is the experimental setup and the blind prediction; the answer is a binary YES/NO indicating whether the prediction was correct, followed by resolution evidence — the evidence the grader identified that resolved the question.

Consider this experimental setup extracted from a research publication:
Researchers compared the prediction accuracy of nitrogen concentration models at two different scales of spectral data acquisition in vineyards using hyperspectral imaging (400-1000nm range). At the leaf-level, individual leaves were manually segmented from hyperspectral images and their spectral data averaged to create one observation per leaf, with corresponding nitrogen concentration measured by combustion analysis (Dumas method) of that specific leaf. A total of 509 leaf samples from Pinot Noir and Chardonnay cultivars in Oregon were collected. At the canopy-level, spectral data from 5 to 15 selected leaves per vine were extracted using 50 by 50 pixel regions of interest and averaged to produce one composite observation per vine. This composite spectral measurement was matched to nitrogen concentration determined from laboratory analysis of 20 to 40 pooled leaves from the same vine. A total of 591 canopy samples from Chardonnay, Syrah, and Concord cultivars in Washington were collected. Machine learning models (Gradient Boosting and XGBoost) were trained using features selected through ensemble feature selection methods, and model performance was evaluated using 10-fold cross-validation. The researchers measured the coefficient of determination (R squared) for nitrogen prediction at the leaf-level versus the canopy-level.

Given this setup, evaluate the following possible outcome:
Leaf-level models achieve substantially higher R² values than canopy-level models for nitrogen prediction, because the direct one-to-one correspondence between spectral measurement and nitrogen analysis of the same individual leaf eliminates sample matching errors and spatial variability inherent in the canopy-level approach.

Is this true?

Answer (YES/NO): YES